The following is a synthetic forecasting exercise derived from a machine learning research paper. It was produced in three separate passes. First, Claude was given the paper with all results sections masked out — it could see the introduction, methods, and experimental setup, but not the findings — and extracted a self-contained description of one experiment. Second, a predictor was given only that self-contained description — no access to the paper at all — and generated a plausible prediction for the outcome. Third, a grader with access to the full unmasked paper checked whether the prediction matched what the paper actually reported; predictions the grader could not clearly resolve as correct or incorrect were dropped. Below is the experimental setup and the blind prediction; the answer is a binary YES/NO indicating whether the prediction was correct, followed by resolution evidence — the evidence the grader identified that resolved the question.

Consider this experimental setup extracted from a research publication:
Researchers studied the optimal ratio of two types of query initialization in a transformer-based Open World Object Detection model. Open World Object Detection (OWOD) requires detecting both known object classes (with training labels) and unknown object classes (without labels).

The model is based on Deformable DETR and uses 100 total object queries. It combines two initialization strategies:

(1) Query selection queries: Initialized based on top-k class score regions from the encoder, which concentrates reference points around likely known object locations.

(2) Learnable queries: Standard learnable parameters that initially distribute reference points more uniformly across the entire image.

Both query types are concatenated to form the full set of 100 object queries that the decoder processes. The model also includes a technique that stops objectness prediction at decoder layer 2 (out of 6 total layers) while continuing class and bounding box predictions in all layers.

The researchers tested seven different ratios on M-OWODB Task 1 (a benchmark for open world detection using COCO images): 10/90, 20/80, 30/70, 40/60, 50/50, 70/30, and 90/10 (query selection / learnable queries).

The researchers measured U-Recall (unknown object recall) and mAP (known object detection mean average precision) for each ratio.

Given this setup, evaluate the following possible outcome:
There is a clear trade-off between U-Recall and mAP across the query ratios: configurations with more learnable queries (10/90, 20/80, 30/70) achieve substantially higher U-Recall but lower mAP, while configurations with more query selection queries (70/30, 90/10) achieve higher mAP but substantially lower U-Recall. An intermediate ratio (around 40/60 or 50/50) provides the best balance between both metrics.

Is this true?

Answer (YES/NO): NO